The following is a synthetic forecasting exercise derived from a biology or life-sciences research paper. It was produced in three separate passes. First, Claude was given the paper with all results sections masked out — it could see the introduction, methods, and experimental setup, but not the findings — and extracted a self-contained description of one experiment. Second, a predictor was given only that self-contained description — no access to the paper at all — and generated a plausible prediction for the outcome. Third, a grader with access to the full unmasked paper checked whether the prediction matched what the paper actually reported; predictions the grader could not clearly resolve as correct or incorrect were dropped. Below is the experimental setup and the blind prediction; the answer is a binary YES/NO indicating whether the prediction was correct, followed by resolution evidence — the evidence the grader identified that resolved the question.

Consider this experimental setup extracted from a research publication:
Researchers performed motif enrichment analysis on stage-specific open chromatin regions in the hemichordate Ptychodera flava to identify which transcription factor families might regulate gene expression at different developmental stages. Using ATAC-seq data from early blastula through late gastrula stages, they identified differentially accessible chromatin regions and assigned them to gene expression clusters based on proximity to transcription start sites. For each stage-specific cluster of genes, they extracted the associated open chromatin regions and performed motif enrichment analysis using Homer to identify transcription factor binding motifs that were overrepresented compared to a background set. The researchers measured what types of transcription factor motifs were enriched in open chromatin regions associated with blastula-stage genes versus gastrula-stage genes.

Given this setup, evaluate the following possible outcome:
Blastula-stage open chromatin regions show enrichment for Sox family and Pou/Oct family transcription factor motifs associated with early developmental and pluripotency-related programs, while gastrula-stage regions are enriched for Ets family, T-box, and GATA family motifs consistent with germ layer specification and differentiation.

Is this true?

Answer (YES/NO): NO